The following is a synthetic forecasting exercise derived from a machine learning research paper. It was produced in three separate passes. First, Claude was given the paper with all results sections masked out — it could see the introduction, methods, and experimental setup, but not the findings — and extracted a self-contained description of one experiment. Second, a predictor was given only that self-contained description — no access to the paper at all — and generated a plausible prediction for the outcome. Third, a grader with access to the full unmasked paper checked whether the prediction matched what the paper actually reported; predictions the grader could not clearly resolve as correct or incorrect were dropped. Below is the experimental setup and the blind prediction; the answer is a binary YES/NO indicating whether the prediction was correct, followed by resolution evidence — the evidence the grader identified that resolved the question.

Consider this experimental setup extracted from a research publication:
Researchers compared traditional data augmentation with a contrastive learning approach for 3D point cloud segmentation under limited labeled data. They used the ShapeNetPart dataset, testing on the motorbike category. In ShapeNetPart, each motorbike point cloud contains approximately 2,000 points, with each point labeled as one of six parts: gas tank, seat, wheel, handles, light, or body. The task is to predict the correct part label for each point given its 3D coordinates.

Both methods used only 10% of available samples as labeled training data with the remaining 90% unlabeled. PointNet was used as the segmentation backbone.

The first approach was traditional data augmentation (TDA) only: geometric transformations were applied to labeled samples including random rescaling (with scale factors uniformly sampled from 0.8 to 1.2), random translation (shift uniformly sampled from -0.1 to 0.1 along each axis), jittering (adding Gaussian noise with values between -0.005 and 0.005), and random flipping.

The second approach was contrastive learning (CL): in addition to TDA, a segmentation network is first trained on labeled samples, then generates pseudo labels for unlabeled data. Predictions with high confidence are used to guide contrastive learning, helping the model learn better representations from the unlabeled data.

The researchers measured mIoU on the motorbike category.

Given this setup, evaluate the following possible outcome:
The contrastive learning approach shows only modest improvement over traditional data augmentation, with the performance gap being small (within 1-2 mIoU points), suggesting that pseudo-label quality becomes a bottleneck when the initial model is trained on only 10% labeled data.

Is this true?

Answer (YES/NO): YES